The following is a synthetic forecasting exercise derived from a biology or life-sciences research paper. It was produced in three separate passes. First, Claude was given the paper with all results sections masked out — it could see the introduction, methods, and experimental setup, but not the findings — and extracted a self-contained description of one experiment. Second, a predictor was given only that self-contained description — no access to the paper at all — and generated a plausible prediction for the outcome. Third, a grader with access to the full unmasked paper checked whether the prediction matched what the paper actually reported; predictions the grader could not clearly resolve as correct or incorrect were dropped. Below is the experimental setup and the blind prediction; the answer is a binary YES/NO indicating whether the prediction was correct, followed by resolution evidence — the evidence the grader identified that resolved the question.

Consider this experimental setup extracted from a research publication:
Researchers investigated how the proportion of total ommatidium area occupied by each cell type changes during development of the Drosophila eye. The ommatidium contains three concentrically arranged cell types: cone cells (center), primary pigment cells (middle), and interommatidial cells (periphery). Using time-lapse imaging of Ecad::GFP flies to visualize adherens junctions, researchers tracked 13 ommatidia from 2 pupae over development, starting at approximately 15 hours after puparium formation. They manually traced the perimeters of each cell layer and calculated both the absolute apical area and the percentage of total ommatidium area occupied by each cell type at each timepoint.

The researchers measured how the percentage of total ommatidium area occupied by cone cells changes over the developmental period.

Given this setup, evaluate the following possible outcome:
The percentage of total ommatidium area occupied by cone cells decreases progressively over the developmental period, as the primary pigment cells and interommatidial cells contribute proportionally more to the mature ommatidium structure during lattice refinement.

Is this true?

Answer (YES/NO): NO